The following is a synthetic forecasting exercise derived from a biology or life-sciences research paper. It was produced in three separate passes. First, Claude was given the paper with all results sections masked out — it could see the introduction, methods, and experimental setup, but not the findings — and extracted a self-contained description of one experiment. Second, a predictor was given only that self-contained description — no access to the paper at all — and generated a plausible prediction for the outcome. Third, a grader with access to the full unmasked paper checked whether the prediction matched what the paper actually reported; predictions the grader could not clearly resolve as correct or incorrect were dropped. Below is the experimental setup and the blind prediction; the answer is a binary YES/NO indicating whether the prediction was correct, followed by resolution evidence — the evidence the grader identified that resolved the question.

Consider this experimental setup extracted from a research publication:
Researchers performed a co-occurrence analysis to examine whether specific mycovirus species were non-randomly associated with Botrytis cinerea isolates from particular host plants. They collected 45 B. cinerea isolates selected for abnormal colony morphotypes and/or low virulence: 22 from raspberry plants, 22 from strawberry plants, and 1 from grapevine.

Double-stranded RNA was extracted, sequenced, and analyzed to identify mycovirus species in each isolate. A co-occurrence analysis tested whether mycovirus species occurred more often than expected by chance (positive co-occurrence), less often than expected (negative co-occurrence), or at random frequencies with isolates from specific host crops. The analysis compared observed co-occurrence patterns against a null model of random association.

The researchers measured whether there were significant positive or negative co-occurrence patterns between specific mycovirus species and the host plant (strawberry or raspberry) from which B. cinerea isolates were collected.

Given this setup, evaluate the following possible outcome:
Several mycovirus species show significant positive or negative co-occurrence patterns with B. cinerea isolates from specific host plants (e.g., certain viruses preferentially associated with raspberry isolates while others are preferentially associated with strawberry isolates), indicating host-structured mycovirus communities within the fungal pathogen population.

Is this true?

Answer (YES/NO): YES